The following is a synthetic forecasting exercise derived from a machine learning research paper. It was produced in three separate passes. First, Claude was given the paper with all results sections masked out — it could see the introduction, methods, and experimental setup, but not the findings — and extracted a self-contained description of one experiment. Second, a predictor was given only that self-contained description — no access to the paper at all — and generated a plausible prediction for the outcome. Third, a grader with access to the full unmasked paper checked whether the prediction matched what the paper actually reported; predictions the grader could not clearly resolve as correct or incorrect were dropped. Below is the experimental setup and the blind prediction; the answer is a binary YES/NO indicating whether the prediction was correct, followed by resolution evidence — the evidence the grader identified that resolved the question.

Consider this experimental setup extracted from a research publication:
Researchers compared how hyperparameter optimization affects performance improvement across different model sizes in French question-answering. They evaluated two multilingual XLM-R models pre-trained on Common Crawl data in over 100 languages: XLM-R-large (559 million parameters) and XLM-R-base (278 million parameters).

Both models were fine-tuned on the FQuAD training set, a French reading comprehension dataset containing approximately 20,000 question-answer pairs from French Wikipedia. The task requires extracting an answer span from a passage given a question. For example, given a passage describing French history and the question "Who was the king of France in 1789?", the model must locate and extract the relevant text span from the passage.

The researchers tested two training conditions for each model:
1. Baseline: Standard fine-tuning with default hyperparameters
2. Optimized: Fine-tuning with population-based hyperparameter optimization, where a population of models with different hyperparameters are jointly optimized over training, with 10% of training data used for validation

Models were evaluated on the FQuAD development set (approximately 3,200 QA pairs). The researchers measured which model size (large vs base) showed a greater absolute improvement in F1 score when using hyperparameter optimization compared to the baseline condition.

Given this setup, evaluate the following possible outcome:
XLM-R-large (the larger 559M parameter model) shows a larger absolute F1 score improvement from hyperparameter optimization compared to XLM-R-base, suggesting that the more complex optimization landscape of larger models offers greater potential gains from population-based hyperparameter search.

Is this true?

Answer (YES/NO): YES